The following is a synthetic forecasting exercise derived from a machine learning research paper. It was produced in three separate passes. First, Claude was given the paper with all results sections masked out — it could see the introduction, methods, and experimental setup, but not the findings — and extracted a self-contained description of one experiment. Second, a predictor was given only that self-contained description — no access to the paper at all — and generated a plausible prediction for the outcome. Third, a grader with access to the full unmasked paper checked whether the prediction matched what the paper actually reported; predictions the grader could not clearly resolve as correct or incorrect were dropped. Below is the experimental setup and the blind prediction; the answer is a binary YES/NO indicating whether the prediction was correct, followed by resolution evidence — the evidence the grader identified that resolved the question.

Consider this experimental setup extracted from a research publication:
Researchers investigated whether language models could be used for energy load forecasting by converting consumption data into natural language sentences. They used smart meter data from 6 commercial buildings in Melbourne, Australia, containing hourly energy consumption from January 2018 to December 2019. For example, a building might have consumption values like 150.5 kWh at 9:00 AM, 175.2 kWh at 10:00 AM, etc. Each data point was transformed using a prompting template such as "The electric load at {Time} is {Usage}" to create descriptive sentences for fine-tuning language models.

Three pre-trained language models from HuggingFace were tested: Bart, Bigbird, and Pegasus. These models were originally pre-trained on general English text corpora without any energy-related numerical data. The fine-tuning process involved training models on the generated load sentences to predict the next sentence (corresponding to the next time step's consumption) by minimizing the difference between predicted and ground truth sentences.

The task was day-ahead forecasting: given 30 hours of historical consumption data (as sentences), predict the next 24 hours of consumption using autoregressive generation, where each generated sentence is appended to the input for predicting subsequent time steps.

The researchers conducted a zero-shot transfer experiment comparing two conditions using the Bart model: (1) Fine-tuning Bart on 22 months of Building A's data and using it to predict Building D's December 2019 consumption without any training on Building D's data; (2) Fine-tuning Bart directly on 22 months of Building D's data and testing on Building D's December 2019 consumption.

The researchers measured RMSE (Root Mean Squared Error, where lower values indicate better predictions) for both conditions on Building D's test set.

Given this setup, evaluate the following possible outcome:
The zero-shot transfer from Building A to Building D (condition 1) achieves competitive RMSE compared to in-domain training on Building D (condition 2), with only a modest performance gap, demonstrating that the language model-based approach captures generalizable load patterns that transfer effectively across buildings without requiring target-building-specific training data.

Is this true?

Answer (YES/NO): NO